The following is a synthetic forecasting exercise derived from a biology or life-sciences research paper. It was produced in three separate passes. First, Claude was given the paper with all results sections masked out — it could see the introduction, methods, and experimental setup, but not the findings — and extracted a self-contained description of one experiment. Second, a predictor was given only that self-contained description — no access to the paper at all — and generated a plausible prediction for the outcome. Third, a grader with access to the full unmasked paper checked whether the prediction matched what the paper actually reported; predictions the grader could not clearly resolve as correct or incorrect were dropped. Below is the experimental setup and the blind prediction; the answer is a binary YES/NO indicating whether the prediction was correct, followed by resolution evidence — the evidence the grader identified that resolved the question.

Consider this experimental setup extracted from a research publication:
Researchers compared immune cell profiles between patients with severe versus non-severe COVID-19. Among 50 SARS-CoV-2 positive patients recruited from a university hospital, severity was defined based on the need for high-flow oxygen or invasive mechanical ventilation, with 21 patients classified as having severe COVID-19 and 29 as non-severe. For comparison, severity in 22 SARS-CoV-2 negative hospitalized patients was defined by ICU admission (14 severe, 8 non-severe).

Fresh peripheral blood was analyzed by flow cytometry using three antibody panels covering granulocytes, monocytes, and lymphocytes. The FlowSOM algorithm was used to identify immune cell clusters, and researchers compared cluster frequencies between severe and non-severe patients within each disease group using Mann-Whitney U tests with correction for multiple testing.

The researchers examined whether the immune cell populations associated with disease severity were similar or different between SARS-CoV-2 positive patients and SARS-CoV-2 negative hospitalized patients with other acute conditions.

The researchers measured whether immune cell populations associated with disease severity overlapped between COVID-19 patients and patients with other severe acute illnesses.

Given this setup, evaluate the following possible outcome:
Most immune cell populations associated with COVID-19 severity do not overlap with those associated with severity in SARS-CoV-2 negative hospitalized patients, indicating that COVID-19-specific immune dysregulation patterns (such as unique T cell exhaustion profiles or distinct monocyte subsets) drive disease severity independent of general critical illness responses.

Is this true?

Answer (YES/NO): NO